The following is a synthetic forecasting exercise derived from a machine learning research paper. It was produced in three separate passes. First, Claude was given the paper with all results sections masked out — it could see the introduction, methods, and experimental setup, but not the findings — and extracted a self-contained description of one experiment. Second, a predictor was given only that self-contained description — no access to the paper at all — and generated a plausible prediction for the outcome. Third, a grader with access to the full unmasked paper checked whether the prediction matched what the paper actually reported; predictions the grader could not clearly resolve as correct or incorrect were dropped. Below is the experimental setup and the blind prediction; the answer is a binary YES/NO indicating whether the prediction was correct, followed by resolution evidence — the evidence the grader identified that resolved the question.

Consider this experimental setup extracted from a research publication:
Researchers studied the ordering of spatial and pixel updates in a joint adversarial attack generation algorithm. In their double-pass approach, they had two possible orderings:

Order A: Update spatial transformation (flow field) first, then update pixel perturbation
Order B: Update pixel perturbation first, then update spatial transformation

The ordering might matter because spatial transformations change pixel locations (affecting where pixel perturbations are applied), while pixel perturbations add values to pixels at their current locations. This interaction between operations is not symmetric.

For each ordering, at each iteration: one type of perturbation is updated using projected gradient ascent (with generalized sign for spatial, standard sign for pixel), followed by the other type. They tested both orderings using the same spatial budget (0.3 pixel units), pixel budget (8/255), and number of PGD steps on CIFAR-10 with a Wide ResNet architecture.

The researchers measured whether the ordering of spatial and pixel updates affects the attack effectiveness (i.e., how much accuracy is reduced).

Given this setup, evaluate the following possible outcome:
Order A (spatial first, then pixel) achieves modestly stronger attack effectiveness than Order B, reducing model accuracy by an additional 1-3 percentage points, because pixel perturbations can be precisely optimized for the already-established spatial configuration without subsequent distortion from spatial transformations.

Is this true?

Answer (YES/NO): NO